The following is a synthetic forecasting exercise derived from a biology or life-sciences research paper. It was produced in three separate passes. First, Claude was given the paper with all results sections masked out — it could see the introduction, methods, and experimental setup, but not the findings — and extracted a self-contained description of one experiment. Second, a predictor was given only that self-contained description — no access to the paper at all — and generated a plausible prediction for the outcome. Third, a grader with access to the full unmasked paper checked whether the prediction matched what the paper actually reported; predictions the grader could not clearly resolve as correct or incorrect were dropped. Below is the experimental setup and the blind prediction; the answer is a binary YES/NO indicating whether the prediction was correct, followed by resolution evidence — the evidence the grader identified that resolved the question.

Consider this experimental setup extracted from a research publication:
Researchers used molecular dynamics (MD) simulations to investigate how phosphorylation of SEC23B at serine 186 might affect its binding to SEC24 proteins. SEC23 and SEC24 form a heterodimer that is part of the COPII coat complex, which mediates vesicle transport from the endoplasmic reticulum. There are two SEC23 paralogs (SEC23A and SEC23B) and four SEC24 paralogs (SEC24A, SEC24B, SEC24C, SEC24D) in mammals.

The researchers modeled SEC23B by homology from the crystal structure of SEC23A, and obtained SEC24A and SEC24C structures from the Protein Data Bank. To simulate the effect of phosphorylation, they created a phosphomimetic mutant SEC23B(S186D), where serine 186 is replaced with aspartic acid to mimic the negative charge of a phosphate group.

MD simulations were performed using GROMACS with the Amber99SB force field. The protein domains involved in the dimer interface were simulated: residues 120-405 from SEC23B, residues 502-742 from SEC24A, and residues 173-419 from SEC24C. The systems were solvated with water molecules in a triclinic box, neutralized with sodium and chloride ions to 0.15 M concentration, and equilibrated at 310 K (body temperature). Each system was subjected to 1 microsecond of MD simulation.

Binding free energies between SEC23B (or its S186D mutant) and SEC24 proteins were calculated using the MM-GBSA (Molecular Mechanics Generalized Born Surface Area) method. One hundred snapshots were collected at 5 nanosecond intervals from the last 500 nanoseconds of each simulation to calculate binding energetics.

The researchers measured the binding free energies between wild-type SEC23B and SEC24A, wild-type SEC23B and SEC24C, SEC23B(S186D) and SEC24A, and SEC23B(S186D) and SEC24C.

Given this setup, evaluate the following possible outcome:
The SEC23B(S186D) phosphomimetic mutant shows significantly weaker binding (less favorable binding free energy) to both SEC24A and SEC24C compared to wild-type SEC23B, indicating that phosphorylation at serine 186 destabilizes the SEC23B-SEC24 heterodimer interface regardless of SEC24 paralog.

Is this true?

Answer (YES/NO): NO